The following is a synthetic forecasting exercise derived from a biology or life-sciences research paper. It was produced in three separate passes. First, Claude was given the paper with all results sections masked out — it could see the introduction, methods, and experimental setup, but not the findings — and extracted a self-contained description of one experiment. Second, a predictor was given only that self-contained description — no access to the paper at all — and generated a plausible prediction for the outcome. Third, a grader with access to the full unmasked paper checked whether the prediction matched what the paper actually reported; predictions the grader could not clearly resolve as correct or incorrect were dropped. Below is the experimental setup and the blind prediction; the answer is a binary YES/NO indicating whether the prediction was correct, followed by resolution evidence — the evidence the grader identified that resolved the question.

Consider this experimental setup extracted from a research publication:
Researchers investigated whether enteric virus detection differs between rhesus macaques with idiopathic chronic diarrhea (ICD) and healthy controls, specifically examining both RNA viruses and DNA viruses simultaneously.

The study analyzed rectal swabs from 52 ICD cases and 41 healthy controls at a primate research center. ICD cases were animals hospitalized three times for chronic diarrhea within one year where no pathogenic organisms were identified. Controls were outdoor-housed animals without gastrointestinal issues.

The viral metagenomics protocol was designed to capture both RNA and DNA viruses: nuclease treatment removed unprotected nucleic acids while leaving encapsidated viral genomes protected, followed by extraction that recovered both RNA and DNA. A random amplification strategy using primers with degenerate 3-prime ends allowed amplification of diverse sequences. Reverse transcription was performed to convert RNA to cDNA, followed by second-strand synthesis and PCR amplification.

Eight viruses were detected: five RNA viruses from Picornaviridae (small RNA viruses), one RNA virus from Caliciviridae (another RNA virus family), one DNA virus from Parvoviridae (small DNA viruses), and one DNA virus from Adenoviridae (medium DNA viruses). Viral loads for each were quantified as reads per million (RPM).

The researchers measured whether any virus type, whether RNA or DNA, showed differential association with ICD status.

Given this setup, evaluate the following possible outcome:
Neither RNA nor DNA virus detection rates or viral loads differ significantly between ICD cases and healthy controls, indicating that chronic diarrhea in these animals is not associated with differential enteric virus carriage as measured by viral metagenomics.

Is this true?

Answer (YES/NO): YES